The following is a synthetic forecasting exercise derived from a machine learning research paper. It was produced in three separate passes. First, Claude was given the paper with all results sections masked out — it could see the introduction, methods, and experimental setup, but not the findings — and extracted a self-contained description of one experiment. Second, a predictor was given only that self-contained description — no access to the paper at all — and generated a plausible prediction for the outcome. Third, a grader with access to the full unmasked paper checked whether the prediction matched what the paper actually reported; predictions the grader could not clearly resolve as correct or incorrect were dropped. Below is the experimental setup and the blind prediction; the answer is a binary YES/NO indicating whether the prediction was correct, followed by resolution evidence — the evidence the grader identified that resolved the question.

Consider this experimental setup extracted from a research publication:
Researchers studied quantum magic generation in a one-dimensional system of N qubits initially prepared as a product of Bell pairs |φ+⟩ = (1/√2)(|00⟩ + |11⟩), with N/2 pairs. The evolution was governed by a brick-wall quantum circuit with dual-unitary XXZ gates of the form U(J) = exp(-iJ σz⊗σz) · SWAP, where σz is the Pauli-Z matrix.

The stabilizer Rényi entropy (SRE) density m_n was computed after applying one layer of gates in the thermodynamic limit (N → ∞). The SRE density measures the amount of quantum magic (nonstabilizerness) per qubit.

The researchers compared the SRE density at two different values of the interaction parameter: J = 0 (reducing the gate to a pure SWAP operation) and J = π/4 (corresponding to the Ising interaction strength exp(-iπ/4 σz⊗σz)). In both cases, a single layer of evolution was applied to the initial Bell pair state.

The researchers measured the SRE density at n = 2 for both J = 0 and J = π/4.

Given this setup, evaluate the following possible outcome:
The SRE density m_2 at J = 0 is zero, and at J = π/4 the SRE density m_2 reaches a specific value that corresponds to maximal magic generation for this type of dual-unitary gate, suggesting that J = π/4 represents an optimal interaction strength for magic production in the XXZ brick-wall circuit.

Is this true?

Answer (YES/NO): NO